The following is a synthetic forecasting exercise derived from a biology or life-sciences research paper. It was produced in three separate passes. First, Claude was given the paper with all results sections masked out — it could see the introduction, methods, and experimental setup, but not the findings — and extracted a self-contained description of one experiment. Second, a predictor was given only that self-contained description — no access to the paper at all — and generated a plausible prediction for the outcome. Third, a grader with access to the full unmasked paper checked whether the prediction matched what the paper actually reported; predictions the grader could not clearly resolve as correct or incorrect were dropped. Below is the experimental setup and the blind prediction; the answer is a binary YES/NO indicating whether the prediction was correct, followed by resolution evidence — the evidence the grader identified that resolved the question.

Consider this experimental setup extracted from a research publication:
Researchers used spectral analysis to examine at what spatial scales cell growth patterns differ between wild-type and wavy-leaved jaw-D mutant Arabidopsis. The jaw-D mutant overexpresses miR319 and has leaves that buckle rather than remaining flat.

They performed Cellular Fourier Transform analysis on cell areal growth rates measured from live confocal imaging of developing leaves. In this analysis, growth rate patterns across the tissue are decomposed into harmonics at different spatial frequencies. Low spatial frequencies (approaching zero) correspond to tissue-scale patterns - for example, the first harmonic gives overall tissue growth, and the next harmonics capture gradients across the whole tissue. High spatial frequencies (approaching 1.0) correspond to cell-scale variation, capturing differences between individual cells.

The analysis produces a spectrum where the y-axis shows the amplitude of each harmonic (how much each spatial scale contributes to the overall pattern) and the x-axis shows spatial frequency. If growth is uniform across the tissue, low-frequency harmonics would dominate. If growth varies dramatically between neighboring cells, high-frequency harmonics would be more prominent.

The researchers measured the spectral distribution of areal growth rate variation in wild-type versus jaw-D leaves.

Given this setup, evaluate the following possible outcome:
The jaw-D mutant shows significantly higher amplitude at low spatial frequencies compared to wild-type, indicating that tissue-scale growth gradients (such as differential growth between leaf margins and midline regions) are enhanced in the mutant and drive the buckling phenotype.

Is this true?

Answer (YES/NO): NO